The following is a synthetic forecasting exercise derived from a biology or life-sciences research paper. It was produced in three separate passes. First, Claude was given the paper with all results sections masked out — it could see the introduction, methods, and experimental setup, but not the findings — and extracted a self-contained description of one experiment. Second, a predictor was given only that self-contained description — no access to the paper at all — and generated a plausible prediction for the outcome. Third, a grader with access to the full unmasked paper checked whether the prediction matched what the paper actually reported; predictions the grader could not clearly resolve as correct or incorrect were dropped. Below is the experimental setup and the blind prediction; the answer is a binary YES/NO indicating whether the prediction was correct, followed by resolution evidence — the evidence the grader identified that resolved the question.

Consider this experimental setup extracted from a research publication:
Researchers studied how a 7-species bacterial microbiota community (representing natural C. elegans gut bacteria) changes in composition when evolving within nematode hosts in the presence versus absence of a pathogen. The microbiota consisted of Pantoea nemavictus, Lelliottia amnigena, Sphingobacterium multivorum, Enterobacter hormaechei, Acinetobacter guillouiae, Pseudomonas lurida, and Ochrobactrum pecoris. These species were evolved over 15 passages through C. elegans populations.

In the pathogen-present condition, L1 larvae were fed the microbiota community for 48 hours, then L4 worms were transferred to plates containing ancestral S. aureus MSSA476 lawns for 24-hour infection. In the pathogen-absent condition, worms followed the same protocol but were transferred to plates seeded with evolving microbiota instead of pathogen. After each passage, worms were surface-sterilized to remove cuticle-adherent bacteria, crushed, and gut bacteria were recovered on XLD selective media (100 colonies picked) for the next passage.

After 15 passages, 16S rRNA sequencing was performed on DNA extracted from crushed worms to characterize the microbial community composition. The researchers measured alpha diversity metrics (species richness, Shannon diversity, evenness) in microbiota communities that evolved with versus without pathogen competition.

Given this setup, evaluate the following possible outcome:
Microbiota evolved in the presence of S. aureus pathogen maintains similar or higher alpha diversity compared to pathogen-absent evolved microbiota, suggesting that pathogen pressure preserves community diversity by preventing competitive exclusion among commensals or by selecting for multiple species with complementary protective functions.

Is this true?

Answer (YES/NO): NO